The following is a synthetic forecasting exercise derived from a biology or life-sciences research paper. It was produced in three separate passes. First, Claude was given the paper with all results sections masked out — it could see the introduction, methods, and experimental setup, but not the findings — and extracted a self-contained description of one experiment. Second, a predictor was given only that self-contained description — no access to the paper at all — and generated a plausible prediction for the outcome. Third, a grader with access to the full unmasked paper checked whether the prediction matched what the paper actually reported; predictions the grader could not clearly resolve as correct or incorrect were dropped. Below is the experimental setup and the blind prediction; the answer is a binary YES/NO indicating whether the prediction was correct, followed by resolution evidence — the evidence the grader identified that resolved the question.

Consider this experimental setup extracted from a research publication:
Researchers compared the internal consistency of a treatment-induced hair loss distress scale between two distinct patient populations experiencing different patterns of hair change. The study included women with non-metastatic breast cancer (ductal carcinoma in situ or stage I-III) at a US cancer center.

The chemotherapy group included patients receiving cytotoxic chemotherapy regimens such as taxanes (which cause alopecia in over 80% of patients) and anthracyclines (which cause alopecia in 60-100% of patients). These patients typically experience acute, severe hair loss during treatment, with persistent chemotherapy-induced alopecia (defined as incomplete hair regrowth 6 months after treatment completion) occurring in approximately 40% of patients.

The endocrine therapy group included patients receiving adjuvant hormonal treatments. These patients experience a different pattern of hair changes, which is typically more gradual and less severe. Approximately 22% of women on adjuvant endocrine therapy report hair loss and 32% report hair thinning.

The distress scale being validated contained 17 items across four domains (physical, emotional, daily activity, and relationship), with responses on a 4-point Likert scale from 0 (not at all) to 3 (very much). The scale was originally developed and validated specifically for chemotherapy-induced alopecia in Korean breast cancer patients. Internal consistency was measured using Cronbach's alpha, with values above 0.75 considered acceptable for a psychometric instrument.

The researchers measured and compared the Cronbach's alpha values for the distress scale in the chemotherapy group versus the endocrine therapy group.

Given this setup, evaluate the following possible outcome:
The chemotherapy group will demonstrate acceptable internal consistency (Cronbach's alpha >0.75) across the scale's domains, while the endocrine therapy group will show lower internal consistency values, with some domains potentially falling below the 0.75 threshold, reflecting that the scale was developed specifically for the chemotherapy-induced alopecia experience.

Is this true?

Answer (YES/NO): NO